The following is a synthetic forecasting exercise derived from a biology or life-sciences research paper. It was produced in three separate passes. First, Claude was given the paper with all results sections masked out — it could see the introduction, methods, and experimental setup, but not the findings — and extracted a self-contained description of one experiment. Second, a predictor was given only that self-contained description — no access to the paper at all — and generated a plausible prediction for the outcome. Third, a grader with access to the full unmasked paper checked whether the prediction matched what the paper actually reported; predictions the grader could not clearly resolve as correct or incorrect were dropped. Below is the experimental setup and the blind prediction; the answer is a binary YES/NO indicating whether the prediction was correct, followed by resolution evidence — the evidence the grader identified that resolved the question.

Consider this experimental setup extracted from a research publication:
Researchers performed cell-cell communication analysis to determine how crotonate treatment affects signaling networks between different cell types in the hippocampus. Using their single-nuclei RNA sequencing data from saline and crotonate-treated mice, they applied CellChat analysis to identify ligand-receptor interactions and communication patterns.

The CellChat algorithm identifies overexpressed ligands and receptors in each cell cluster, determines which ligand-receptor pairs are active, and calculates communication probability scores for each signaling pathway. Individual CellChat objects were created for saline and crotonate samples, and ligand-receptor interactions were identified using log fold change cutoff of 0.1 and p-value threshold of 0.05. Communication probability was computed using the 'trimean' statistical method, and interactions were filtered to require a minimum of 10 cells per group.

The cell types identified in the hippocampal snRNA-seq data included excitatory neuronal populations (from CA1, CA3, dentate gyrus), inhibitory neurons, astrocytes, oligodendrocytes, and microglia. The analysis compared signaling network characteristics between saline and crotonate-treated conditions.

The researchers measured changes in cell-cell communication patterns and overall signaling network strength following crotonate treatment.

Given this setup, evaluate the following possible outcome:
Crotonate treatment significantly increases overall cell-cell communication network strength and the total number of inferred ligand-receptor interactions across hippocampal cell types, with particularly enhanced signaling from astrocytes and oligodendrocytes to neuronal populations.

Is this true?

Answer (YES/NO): NO